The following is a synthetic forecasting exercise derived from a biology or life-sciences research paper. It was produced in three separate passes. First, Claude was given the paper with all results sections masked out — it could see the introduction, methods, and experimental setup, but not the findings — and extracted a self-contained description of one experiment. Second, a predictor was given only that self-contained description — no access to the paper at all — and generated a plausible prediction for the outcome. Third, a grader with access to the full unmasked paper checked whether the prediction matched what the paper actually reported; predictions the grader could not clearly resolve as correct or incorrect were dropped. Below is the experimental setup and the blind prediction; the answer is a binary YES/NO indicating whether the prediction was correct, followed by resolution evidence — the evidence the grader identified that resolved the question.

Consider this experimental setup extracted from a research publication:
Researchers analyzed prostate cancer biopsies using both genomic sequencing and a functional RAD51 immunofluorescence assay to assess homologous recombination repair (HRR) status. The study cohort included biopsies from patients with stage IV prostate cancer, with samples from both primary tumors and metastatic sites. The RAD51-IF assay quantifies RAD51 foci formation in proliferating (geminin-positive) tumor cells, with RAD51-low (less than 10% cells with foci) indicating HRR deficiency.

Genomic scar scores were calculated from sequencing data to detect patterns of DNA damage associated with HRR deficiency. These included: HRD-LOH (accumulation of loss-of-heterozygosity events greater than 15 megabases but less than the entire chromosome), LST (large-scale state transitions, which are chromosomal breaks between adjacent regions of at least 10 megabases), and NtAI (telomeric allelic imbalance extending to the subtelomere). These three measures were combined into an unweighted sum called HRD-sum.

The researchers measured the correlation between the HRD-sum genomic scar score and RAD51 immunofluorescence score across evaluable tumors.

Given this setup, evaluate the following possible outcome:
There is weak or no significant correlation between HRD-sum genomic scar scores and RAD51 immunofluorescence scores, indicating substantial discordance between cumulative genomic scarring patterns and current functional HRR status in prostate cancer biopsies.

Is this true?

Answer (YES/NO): NO